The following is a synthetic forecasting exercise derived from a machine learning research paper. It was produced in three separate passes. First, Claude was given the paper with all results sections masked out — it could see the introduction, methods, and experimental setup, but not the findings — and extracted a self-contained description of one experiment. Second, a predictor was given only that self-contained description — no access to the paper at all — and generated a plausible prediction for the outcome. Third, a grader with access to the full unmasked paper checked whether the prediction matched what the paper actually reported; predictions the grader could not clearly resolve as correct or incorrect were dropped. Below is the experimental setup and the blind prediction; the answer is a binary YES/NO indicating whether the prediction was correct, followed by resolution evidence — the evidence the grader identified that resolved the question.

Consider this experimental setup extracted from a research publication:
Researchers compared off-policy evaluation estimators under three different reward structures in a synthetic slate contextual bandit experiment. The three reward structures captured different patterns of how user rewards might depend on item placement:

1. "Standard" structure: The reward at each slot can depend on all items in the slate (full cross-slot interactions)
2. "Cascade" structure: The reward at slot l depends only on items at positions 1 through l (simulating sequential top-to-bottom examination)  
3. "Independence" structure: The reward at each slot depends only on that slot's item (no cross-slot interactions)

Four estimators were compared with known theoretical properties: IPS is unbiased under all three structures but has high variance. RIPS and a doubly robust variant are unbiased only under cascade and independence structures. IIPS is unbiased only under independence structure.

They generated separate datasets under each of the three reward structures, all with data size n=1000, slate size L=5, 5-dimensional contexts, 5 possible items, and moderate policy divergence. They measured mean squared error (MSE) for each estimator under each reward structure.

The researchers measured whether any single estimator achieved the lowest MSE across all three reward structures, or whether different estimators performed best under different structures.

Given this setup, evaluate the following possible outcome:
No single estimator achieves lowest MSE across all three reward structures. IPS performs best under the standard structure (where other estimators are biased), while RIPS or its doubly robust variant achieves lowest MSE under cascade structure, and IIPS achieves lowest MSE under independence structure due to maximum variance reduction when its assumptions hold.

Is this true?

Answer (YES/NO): NO